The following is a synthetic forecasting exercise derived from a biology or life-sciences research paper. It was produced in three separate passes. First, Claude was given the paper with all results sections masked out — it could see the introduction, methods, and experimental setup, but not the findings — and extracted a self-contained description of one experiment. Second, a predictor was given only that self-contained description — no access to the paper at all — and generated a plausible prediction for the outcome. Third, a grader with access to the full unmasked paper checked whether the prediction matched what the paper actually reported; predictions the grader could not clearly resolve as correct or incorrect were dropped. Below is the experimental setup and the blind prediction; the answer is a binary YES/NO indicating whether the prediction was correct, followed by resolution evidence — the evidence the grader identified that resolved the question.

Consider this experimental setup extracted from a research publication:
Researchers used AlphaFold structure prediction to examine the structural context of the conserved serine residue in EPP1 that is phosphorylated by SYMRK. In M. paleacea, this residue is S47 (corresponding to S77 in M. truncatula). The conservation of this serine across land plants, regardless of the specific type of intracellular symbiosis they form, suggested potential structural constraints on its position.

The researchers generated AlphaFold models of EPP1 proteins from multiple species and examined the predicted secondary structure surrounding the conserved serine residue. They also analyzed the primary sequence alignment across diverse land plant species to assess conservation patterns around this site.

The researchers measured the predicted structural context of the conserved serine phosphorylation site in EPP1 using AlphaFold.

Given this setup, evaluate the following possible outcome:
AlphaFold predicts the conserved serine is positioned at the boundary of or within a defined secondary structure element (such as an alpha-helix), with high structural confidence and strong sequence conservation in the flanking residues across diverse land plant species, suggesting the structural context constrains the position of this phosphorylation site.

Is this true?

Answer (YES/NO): NO